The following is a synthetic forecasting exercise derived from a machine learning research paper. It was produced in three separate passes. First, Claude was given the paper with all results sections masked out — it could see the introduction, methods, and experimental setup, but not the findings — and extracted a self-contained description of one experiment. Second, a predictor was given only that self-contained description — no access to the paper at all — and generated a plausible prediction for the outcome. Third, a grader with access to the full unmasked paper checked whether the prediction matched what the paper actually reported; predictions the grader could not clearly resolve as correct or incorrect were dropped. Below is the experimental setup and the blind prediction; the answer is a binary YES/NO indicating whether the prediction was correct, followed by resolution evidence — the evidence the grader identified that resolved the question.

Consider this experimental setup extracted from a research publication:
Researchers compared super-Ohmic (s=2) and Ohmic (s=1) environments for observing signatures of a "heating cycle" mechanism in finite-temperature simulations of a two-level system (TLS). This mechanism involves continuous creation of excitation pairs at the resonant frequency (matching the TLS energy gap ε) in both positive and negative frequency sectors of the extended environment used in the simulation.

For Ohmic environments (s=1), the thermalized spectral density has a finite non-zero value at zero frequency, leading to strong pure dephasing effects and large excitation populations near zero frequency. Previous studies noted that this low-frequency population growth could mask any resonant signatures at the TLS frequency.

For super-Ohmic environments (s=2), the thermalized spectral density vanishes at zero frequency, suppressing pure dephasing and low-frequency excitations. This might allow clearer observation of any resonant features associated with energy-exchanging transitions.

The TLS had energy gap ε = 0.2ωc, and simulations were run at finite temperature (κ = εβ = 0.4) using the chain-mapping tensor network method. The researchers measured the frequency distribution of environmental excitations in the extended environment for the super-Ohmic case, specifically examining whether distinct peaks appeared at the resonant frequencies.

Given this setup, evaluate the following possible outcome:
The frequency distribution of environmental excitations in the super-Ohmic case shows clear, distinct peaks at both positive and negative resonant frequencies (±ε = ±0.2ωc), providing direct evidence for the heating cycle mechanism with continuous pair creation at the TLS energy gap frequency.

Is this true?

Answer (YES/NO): NO